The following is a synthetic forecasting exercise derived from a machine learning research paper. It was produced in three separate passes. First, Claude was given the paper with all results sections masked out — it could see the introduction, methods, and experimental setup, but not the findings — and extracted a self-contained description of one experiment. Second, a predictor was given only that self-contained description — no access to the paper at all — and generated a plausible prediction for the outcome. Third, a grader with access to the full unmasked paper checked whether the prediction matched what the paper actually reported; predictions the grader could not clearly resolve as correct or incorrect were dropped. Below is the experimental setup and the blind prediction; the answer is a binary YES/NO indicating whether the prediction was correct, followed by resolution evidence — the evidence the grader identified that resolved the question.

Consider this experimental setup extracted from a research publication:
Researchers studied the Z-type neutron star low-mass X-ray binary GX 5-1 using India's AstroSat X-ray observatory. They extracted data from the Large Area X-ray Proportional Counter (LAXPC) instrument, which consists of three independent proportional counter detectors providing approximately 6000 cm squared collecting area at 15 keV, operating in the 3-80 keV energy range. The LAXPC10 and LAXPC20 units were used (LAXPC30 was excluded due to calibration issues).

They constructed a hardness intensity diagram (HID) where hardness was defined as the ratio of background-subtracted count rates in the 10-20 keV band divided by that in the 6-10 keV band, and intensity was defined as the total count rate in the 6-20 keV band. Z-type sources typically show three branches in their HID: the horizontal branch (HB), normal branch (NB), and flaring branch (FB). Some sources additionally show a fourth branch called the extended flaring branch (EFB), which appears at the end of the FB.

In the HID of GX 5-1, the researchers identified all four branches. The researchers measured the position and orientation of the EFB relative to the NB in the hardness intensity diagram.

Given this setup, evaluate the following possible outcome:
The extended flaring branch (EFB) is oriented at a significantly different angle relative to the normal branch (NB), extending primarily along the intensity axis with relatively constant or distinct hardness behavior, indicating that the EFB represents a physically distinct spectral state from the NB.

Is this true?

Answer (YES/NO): NO